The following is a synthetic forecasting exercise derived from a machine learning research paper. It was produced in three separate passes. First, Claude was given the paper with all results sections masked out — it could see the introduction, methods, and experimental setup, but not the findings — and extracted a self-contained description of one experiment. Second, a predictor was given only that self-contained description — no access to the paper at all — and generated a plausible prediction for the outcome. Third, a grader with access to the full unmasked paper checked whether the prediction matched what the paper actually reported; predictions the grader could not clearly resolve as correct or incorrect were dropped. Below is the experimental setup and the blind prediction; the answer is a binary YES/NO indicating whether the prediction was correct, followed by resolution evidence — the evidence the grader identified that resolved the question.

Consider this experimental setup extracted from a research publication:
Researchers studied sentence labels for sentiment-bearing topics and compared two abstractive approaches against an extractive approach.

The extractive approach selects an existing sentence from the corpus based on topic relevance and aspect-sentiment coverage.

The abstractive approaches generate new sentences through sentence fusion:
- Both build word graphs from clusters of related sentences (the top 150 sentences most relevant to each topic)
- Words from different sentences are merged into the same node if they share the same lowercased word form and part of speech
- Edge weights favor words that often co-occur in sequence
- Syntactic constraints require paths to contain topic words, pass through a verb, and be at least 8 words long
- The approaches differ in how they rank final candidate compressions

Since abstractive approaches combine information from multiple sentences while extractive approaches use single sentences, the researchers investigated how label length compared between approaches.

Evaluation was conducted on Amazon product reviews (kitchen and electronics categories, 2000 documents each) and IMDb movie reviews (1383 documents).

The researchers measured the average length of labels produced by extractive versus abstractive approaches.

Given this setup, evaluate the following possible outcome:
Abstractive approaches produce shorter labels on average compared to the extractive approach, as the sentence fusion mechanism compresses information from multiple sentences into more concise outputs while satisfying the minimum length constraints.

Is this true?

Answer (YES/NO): NO